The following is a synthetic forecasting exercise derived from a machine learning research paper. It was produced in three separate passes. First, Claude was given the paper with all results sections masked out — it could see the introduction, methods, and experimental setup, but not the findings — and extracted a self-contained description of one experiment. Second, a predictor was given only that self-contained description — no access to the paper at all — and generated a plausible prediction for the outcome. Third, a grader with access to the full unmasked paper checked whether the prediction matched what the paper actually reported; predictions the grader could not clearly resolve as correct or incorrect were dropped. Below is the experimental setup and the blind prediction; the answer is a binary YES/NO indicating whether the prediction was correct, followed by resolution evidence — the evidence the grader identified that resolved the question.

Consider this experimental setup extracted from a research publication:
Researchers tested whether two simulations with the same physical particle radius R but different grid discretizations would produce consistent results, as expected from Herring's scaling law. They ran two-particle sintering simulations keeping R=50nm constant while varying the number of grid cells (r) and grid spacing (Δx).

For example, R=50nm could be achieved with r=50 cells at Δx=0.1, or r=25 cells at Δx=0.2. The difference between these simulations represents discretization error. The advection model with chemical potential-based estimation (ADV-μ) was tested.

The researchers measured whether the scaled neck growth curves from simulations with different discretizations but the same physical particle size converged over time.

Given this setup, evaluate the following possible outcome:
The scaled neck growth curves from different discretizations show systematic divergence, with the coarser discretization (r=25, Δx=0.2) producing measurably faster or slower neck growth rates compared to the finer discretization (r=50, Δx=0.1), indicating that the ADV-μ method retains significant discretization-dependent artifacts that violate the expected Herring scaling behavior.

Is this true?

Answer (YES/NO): NO